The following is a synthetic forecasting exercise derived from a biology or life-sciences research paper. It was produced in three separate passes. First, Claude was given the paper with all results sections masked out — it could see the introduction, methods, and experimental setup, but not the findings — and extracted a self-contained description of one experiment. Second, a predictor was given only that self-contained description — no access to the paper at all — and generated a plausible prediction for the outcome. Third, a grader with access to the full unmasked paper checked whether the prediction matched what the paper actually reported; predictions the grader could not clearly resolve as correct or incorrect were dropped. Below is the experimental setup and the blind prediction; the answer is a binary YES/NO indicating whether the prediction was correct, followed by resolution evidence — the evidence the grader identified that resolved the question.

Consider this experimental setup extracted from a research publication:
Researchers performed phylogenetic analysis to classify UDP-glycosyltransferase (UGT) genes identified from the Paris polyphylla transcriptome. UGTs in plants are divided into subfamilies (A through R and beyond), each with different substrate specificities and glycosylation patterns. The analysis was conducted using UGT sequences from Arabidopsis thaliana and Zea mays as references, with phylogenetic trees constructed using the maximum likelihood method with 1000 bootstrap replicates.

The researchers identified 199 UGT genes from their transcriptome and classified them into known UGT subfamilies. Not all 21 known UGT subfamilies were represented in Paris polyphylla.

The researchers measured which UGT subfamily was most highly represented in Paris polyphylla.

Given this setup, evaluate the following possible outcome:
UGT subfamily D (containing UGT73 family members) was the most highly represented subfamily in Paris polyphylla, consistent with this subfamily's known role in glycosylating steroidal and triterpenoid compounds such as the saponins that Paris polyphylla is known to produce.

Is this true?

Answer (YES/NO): YES